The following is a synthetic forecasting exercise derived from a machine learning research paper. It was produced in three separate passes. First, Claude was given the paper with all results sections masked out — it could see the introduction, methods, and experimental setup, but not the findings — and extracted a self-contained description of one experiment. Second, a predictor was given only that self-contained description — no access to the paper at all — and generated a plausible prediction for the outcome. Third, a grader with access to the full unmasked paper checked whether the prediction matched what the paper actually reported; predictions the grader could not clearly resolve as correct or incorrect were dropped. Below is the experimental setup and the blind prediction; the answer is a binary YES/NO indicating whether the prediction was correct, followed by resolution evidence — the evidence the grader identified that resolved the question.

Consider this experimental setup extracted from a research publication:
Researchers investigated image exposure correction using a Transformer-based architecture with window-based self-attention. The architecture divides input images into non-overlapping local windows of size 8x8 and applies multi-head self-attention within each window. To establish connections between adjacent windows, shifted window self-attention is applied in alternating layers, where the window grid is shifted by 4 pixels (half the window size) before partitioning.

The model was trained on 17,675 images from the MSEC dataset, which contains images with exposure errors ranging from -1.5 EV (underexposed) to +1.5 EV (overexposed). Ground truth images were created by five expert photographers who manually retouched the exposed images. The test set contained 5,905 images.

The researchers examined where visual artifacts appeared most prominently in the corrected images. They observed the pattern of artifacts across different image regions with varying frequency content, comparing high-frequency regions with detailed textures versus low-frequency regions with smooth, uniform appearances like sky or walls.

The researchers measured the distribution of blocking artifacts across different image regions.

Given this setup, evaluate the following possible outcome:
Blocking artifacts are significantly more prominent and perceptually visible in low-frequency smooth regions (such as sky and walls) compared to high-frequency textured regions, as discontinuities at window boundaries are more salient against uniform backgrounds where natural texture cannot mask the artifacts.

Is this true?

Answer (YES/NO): YES